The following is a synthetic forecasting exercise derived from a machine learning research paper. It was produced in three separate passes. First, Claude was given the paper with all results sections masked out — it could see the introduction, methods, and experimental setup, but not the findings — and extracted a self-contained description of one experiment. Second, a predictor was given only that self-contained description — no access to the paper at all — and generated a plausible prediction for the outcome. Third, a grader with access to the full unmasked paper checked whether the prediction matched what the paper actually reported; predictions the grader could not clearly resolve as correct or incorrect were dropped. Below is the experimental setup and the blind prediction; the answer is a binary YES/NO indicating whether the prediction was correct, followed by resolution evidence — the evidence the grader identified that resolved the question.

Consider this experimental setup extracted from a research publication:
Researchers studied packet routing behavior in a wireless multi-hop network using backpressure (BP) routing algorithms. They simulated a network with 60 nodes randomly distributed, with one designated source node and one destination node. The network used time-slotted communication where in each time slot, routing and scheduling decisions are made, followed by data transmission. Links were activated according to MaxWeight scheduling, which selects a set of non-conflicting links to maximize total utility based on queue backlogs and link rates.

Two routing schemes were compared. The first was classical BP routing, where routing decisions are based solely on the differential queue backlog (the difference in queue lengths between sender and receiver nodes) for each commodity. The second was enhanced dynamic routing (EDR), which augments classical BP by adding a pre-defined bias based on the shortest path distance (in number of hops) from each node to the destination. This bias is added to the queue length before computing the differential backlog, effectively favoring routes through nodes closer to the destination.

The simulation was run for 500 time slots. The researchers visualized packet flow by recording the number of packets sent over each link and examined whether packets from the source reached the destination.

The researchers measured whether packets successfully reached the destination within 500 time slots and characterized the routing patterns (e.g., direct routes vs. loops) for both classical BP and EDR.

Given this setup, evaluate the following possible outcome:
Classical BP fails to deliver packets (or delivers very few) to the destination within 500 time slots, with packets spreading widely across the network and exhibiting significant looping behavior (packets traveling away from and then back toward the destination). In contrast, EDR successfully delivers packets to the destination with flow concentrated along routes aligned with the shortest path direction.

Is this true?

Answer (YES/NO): YES